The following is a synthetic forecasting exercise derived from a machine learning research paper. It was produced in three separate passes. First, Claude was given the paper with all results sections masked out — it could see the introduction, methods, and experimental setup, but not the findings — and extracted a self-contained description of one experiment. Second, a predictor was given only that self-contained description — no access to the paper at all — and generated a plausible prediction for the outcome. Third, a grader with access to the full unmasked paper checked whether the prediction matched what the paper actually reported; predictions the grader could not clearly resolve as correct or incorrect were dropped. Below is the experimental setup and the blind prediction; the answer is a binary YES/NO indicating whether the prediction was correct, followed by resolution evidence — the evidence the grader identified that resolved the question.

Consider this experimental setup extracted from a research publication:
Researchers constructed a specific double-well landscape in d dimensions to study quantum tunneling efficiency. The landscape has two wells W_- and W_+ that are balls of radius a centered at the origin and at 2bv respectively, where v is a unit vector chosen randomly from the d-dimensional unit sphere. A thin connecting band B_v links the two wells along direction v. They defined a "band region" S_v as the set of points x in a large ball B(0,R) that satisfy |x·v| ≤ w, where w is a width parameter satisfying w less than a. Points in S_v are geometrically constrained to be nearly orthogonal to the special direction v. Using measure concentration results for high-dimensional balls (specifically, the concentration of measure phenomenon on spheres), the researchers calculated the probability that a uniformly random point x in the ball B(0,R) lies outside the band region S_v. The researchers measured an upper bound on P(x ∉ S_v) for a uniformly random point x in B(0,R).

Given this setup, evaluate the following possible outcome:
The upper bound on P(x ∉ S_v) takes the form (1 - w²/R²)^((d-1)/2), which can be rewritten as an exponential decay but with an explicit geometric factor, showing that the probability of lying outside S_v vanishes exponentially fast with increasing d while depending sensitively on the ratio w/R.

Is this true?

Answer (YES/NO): NO